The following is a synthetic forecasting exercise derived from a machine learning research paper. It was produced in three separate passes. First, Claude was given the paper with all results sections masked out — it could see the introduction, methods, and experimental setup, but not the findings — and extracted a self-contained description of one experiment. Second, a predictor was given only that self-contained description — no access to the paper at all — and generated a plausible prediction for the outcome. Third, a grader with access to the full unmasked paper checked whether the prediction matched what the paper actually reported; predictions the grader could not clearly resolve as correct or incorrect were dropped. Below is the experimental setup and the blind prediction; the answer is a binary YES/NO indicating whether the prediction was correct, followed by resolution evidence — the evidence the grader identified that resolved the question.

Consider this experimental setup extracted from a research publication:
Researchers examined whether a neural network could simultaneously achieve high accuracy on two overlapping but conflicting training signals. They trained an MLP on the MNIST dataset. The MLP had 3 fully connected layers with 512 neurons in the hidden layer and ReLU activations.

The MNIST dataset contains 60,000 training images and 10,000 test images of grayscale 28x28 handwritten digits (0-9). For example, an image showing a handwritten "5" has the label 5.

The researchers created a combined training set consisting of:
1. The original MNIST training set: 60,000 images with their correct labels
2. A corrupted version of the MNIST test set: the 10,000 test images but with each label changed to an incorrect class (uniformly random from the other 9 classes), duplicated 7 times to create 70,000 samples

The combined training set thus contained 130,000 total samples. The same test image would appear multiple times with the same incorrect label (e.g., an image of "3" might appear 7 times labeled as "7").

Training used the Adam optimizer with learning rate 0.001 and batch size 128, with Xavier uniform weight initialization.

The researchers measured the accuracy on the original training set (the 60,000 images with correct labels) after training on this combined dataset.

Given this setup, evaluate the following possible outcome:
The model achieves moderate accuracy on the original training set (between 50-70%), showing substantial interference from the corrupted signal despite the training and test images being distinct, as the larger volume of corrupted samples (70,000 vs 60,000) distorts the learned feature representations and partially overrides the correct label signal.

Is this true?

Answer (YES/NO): NO